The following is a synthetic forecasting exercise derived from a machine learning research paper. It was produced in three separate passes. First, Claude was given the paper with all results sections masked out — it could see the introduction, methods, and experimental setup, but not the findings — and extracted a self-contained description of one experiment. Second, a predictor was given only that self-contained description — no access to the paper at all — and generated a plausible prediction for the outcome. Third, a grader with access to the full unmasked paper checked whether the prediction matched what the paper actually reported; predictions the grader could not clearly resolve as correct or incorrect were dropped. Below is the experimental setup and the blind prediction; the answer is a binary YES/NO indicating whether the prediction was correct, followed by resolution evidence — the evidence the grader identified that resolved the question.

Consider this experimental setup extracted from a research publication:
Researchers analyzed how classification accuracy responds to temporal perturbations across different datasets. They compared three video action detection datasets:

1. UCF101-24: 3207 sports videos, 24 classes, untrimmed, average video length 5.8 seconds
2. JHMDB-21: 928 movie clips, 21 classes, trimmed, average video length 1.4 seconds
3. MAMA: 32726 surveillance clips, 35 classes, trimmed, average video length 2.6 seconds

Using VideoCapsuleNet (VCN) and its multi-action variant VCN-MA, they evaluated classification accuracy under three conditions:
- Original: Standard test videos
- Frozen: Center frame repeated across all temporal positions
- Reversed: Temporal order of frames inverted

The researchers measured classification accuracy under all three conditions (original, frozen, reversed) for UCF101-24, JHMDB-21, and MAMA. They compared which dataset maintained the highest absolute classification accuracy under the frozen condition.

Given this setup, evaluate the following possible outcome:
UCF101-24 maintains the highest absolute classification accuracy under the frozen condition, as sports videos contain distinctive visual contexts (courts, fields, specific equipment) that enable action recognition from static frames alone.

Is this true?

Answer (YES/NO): YES